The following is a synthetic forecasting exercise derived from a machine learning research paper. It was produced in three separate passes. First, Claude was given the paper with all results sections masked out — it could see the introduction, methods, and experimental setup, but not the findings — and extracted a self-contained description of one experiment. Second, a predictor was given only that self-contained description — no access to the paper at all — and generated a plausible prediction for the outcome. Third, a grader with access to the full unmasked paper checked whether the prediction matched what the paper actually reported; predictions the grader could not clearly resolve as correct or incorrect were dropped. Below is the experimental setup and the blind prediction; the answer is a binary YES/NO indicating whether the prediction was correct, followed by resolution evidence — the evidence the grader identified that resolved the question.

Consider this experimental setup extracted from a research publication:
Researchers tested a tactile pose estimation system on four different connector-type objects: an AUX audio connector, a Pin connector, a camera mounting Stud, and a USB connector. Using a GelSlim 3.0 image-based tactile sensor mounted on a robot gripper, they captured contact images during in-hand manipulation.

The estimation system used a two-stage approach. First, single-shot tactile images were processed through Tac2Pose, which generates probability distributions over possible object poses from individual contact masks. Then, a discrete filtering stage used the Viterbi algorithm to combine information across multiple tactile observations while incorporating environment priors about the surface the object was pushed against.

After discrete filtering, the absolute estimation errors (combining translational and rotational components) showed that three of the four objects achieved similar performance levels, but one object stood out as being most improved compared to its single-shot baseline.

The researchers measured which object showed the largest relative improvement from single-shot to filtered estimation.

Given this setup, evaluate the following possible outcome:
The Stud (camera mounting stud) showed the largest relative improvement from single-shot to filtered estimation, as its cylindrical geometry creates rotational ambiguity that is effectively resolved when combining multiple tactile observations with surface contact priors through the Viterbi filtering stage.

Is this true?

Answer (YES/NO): NO